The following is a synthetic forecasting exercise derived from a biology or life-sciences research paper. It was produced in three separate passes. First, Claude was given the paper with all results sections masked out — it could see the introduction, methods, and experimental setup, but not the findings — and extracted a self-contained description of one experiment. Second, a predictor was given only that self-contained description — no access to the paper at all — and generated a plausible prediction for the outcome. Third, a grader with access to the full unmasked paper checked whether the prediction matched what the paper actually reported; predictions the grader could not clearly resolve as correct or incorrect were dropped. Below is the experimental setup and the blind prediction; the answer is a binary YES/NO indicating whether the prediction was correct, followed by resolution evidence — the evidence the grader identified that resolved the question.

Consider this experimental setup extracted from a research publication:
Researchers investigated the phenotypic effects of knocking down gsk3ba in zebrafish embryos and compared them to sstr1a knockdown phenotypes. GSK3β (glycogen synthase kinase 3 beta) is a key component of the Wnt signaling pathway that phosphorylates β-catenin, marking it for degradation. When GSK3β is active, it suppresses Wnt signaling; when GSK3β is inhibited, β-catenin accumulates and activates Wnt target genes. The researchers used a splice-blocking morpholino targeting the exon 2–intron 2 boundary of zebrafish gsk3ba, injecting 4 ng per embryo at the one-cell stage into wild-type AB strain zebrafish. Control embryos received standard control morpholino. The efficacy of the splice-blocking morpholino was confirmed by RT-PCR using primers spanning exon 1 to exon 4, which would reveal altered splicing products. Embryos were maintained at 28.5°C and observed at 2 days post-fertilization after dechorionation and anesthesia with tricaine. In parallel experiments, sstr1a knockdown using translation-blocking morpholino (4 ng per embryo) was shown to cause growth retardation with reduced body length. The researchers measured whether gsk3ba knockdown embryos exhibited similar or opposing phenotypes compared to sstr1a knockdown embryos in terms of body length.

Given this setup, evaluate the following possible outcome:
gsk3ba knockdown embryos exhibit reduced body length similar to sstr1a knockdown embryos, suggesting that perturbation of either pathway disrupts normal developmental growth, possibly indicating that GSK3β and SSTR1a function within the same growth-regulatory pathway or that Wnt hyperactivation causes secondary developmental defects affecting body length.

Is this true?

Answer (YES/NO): YES